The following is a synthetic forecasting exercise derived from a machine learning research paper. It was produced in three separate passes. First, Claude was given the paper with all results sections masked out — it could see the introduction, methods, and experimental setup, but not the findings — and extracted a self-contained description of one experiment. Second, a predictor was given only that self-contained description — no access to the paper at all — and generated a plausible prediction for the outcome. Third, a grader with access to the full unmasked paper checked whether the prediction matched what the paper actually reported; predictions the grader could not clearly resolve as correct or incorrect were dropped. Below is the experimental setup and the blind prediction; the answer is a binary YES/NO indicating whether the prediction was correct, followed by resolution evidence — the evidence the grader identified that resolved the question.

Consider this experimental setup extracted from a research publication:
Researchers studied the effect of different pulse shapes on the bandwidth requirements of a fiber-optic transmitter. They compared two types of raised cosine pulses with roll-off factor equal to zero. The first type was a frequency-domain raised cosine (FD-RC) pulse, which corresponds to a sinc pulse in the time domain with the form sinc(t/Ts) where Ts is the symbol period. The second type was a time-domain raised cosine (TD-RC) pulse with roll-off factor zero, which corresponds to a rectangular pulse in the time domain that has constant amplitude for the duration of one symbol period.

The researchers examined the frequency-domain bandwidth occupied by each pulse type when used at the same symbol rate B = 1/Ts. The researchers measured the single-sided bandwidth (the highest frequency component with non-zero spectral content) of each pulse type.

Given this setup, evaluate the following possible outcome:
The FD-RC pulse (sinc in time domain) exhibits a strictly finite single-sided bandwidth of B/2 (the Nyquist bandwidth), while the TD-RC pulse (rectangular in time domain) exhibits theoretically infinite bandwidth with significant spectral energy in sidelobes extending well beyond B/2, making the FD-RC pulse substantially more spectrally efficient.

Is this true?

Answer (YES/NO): YES